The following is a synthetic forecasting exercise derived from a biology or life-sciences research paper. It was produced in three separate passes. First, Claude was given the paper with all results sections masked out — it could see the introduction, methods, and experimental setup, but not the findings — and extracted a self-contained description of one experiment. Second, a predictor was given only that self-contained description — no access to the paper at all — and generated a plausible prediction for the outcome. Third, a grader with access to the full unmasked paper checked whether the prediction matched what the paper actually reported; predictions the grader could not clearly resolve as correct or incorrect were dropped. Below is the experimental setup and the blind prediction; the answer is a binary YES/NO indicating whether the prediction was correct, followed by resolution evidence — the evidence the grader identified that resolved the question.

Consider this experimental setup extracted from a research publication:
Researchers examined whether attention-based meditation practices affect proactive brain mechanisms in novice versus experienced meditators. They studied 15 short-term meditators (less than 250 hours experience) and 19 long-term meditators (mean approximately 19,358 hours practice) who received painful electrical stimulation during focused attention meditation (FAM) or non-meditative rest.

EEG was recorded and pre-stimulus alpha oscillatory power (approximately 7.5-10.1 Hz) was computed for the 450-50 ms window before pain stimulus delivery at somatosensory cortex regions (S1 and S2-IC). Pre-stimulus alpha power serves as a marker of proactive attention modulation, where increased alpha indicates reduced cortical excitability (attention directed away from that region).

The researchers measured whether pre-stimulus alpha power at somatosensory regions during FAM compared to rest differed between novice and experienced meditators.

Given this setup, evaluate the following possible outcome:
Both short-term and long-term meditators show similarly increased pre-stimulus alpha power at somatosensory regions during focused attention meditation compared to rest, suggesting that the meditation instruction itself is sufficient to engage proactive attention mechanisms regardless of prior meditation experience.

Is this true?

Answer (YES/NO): NO